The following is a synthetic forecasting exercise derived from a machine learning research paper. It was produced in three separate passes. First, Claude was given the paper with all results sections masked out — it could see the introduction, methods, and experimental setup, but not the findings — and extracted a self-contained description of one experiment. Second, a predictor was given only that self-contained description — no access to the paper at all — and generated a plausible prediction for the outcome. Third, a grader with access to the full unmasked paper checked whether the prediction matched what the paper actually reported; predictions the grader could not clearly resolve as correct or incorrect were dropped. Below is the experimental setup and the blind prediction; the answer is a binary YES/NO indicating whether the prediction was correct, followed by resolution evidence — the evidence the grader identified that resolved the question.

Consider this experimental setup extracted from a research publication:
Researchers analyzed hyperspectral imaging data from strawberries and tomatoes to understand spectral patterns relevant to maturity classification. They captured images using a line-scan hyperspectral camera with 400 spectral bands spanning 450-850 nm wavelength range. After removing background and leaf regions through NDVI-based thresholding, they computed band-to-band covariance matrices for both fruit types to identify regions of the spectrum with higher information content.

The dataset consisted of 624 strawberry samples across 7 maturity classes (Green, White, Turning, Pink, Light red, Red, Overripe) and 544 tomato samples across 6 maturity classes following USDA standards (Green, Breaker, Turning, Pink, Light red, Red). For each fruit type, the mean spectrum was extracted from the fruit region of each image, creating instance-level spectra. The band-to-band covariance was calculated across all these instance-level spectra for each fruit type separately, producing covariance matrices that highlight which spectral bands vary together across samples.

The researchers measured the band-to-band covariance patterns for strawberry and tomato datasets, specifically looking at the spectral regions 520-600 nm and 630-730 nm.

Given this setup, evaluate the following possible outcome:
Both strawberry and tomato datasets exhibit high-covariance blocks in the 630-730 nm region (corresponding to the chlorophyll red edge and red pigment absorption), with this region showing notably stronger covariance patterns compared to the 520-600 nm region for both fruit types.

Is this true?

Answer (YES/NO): NO